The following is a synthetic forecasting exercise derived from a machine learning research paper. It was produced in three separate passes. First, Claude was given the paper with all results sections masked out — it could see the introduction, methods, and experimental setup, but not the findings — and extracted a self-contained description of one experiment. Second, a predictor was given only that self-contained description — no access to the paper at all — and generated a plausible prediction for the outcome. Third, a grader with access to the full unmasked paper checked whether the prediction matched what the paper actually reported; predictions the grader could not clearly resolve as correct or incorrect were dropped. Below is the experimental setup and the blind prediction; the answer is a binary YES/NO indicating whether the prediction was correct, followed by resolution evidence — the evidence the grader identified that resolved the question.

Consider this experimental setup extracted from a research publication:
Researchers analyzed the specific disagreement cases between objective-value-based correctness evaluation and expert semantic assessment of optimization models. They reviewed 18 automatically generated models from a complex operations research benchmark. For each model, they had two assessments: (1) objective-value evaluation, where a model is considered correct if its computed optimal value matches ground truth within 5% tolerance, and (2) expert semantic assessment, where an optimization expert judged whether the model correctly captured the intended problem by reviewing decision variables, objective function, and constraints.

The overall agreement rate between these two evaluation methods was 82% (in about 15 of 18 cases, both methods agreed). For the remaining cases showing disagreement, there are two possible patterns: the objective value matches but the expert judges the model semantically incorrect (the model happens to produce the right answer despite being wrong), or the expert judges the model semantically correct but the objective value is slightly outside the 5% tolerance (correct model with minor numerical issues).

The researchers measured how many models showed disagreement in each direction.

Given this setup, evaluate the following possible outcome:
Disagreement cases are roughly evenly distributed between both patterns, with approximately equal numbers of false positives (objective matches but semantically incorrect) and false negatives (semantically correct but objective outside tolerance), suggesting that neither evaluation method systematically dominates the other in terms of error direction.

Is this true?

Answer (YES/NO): YES